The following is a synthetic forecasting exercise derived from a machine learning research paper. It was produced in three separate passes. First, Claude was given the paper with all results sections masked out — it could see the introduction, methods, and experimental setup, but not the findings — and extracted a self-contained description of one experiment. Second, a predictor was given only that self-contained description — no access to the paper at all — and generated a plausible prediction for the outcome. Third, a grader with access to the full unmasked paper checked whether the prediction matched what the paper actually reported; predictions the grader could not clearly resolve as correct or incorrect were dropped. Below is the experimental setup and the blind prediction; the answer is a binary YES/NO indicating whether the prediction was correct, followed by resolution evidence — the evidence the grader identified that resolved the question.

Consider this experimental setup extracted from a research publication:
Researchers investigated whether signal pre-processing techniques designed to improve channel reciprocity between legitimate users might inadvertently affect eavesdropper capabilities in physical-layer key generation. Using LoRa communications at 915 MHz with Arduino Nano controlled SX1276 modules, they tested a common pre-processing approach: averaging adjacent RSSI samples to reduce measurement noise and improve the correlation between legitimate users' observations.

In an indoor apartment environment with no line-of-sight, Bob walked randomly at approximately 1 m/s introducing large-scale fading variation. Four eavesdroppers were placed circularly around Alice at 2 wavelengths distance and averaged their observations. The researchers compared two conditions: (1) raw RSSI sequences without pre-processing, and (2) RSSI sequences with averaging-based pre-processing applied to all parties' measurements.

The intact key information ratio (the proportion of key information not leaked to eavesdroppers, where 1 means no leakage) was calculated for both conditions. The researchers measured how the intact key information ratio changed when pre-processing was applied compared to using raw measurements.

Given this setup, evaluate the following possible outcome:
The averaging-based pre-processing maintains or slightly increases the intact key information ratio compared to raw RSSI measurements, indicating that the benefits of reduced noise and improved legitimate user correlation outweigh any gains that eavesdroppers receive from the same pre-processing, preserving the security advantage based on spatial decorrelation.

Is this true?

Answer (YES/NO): NO